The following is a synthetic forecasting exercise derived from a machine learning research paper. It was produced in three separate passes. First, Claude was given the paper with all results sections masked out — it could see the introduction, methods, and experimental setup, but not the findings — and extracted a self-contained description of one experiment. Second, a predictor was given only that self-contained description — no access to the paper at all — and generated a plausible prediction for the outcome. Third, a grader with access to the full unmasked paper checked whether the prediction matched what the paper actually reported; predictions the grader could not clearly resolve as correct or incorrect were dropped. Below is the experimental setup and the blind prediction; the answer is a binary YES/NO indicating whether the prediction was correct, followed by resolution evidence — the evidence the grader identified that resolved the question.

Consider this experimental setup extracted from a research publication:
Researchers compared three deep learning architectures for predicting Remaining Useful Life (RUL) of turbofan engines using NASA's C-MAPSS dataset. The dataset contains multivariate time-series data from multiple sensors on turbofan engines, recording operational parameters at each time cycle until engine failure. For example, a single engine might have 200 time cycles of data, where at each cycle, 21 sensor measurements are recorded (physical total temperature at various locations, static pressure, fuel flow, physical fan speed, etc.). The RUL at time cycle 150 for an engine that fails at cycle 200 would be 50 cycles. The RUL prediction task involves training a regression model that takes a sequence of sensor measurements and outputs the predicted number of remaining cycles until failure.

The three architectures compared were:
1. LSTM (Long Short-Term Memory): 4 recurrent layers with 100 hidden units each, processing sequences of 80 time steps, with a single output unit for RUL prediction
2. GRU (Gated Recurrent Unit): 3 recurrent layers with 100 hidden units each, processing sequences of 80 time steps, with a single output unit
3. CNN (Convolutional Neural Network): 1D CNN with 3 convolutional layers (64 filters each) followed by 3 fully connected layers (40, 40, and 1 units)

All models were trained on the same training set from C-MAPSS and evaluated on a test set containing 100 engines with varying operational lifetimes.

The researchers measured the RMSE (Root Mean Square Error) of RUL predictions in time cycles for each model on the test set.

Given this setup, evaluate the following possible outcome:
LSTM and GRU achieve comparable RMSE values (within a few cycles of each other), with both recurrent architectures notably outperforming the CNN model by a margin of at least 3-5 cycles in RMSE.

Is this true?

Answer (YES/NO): NO